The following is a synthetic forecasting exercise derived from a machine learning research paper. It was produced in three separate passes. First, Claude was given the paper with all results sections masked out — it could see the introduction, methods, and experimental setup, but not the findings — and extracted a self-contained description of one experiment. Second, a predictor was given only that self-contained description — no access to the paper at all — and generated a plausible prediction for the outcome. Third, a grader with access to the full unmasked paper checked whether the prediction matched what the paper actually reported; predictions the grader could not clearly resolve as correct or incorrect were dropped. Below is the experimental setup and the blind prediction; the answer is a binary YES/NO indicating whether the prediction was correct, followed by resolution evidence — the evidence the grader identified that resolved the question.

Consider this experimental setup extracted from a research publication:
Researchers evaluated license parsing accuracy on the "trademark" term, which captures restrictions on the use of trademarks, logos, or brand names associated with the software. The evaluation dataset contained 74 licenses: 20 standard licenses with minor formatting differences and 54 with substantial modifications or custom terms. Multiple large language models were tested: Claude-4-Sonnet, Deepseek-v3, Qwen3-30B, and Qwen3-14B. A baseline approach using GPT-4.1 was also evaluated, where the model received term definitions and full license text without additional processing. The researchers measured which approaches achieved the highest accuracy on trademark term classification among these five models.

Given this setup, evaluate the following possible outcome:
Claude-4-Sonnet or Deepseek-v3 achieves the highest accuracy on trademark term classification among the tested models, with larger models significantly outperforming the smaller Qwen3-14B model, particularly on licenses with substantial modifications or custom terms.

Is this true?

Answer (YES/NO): NO